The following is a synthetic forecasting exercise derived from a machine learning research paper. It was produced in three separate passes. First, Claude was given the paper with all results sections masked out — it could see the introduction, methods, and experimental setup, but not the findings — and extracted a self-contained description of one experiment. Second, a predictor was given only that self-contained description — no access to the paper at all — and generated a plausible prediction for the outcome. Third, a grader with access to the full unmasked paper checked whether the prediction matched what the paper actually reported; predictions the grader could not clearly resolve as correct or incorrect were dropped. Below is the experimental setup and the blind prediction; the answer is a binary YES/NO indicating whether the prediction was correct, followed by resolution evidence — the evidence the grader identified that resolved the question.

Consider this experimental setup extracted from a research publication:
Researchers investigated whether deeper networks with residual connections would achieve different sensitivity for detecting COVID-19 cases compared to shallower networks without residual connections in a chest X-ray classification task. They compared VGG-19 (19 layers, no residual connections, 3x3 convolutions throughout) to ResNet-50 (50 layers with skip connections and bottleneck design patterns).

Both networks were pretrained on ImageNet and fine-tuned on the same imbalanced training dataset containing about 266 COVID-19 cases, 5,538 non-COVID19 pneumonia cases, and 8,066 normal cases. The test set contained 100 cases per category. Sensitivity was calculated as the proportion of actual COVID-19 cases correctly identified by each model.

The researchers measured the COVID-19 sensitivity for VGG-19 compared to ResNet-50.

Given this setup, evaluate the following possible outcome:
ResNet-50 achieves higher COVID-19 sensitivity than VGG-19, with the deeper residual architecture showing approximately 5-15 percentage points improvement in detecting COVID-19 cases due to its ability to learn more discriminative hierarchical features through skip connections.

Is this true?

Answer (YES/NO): NO